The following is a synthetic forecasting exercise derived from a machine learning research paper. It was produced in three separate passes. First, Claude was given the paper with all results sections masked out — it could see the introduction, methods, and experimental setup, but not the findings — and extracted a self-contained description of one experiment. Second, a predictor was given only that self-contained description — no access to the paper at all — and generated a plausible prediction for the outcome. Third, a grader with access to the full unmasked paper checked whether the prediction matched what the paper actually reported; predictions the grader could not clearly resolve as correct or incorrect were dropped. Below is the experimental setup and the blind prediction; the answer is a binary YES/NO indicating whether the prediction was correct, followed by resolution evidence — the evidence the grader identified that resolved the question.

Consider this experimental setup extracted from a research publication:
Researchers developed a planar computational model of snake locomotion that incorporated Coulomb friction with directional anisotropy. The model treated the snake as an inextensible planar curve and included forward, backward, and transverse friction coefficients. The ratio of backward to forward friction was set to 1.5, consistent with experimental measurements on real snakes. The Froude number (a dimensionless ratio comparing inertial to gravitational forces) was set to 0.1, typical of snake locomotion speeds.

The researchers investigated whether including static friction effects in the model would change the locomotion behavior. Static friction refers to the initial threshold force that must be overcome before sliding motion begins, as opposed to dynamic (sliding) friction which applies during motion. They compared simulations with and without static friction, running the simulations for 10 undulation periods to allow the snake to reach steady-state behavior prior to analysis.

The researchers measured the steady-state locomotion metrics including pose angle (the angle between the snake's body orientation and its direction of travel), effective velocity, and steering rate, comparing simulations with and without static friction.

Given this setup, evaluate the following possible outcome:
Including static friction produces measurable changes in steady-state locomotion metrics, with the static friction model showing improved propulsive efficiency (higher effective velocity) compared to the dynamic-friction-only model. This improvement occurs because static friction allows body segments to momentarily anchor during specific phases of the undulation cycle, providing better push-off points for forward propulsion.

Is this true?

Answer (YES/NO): NO